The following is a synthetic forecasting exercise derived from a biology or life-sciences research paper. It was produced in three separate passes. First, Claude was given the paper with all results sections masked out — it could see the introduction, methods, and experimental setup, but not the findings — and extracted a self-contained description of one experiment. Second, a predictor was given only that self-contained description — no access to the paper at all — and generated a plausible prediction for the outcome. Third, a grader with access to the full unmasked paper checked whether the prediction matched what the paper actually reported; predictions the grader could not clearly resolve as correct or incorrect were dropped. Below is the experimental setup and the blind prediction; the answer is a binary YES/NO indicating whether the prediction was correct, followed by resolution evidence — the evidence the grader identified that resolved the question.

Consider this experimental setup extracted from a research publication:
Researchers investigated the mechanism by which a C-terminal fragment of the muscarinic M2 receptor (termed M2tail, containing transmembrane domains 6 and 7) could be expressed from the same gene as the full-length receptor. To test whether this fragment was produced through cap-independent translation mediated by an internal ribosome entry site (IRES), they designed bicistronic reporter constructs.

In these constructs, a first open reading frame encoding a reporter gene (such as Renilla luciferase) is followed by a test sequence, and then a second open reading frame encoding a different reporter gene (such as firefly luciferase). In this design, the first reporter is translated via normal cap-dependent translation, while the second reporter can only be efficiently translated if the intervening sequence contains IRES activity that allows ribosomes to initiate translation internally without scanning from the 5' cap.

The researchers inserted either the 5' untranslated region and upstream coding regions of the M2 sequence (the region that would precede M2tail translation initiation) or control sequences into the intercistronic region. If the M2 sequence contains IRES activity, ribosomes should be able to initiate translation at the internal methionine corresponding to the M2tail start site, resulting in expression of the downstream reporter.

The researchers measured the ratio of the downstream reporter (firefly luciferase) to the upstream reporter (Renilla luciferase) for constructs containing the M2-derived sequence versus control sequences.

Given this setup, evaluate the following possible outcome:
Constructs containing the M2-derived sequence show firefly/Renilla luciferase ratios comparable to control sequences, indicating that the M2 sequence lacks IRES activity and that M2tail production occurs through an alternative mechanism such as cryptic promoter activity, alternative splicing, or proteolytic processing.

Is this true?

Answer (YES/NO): NO